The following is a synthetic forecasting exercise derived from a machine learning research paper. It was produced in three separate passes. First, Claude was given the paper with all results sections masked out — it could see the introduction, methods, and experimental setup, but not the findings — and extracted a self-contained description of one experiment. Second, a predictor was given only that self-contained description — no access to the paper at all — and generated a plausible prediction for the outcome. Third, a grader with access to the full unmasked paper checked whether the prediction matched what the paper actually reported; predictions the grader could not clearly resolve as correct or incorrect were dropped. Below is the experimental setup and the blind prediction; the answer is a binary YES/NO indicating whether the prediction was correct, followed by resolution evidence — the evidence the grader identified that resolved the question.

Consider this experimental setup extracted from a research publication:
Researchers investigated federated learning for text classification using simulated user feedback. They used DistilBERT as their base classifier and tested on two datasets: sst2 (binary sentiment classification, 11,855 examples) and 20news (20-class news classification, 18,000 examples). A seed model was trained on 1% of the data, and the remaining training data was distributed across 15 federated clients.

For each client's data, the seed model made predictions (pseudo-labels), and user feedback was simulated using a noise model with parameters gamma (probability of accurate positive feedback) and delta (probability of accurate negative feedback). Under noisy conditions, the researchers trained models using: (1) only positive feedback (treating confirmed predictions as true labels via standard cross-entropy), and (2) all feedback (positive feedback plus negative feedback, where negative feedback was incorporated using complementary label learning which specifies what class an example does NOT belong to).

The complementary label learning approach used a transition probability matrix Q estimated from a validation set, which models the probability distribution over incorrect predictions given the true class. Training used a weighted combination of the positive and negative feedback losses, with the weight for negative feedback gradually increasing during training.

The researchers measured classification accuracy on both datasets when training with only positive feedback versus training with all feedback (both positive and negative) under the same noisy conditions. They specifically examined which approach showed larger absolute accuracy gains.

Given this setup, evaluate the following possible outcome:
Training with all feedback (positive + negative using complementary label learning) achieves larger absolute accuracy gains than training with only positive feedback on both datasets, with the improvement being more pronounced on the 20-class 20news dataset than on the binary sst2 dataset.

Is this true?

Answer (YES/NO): NO